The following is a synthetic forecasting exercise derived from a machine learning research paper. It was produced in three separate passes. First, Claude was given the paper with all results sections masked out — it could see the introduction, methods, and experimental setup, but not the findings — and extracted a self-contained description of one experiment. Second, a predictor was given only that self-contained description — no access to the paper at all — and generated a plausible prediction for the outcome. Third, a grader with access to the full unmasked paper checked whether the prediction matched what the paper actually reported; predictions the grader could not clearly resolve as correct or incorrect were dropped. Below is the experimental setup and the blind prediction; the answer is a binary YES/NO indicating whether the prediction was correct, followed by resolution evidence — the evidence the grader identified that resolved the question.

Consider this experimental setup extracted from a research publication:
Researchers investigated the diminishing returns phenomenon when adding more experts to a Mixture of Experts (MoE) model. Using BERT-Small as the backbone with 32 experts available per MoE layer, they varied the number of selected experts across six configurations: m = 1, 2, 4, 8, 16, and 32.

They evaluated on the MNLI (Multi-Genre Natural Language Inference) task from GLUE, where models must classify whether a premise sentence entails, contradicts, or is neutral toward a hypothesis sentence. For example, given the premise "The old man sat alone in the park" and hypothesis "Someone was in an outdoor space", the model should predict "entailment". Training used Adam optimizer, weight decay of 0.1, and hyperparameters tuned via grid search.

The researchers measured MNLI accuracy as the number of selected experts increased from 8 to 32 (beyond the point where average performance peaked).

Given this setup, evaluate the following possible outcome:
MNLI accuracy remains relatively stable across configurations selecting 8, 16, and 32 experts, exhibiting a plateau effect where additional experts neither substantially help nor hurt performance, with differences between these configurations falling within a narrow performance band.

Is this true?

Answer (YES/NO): NO